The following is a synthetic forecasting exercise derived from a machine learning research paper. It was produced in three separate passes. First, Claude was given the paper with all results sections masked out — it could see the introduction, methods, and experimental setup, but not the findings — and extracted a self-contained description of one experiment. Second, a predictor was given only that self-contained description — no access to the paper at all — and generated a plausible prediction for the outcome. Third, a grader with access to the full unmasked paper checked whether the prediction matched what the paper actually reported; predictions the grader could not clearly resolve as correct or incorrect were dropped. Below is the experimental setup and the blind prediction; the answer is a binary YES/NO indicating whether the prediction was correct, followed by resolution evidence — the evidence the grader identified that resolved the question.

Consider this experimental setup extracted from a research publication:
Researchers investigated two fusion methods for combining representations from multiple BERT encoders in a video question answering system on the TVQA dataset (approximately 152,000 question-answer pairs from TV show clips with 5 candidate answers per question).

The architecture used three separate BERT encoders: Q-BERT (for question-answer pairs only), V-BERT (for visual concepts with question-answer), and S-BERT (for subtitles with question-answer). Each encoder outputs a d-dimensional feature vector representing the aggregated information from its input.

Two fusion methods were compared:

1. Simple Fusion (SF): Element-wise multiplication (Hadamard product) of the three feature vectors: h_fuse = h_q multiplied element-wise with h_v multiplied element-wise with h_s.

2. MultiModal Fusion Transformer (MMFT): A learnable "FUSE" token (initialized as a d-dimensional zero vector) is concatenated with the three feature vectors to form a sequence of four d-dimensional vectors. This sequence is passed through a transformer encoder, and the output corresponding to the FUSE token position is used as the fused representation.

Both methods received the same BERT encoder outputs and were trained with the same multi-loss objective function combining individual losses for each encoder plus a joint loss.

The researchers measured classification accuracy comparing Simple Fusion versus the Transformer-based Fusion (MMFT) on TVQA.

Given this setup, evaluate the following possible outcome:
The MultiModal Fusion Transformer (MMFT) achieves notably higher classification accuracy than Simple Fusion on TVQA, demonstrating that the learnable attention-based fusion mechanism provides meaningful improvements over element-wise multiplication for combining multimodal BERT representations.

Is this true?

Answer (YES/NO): NO